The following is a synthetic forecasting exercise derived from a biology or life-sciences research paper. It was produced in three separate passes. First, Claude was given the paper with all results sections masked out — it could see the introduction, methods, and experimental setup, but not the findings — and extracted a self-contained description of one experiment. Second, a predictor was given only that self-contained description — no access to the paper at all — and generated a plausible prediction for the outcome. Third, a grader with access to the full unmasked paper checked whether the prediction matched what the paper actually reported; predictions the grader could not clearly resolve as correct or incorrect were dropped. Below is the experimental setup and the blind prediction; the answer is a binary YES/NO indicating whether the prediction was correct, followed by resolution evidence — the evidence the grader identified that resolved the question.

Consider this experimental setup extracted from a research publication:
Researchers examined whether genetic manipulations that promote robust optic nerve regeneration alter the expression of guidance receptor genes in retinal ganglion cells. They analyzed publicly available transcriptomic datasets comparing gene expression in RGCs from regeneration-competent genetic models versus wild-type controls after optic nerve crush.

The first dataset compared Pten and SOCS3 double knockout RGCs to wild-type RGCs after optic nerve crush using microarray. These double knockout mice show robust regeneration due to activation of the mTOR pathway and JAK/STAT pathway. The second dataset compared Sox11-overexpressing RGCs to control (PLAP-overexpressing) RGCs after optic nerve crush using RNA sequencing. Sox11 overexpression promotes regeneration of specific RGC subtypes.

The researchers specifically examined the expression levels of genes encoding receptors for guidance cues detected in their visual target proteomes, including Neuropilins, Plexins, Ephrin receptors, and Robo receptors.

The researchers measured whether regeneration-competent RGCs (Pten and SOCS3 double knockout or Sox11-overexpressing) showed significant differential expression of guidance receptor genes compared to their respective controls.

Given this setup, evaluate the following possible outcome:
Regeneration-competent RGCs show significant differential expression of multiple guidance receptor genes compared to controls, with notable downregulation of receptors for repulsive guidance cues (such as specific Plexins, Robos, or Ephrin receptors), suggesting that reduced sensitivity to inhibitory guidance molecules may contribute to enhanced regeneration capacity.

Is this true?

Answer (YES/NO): NO